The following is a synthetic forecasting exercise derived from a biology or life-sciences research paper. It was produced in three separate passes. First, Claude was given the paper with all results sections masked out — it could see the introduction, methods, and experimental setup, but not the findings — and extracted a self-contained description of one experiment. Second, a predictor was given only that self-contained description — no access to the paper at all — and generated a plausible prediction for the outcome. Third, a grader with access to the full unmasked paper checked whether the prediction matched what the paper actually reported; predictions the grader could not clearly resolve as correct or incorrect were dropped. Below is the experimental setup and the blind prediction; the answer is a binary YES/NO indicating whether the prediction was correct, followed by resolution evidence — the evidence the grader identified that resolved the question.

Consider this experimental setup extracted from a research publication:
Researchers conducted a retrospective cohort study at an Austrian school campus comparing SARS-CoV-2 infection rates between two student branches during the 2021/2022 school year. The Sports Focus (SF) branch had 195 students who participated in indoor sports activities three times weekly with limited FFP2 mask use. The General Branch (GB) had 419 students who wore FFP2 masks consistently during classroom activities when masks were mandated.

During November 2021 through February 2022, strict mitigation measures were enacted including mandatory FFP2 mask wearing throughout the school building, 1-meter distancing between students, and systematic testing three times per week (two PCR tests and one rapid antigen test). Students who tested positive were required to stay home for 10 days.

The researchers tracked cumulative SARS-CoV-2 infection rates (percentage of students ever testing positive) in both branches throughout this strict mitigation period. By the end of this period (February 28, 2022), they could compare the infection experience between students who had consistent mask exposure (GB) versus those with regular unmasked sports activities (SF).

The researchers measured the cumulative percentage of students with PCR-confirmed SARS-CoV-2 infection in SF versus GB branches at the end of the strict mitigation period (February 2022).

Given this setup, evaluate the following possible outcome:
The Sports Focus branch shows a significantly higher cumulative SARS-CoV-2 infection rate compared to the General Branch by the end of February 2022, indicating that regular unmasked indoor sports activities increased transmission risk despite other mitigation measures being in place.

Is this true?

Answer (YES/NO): YES